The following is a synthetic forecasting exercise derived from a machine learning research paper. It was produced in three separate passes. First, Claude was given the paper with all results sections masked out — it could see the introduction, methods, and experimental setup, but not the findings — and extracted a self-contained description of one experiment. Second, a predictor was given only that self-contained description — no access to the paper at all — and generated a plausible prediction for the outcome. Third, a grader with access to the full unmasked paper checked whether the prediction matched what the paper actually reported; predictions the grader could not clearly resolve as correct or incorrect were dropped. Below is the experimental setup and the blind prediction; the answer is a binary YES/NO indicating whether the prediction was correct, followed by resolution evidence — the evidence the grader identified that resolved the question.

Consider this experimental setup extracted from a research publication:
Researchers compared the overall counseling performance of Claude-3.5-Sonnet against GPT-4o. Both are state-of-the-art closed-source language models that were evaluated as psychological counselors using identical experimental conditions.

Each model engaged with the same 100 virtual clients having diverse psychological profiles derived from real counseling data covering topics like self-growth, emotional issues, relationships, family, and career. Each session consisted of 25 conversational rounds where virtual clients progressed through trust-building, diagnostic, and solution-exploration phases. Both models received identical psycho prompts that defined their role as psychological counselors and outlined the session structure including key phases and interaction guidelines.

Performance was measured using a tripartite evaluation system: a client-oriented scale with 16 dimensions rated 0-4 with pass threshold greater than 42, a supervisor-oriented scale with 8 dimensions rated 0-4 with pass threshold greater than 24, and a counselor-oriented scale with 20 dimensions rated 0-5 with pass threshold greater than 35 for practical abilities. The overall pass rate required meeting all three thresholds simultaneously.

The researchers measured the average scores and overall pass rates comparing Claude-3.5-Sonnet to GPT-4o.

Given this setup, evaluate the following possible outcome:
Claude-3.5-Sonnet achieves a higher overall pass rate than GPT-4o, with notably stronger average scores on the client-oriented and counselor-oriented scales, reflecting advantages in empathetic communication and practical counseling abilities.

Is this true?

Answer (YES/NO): NO